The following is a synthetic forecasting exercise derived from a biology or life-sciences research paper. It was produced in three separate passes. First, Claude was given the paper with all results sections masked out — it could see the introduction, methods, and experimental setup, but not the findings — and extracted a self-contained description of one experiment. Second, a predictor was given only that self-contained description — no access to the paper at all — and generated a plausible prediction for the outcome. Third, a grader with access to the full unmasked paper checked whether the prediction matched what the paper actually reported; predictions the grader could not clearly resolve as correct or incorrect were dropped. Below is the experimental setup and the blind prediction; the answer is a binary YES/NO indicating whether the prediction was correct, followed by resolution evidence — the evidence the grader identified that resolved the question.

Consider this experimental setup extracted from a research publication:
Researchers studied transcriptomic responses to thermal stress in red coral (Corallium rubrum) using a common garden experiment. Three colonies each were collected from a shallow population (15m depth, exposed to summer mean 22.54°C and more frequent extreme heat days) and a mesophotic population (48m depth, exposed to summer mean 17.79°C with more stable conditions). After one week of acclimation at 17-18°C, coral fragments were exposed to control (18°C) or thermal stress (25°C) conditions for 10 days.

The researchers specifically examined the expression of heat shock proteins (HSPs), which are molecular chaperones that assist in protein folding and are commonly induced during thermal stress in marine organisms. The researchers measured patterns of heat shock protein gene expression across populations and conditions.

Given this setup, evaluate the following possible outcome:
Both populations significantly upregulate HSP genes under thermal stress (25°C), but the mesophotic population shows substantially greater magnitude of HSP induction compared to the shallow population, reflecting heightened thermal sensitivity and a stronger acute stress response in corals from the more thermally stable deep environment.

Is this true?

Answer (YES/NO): YES